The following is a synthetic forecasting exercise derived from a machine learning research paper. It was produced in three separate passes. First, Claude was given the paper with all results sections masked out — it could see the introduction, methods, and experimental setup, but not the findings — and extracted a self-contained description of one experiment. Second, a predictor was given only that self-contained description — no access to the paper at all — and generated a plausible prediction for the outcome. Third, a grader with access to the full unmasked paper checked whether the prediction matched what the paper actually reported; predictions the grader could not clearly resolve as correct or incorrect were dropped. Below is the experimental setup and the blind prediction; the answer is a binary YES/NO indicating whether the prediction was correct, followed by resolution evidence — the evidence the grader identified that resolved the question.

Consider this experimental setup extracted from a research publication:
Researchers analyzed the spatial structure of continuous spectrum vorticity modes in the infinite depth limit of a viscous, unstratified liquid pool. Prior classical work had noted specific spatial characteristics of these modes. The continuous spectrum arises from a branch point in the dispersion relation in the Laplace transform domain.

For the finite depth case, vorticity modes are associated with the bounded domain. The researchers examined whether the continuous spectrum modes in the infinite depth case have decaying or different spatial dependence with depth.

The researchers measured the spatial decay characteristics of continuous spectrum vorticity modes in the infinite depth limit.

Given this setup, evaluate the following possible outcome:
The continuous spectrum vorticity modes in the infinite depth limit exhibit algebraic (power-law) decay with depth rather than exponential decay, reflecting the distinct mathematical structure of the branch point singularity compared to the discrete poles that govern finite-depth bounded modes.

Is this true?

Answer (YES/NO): NO